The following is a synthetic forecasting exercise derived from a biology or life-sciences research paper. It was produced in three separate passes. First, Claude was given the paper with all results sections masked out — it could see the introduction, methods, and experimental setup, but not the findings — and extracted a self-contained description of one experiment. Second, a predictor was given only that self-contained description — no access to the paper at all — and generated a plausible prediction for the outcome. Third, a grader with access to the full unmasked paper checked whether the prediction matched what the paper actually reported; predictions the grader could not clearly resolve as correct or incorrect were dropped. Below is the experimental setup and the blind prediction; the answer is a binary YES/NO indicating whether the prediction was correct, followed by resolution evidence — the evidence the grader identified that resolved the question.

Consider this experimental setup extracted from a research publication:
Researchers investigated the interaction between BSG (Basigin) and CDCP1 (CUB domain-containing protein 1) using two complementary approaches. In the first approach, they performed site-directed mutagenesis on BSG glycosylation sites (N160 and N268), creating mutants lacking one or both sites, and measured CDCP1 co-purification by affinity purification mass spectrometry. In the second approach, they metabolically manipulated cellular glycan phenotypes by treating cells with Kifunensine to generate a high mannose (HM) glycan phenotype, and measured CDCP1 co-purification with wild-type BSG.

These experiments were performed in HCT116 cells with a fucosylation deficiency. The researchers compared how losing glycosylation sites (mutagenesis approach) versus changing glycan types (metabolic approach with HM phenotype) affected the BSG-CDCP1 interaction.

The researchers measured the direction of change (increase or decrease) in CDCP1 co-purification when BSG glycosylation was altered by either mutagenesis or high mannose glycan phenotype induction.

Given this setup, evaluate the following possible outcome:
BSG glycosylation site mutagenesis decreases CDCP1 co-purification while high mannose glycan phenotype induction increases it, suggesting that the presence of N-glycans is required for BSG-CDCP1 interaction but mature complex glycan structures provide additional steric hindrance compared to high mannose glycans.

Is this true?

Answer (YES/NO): NO